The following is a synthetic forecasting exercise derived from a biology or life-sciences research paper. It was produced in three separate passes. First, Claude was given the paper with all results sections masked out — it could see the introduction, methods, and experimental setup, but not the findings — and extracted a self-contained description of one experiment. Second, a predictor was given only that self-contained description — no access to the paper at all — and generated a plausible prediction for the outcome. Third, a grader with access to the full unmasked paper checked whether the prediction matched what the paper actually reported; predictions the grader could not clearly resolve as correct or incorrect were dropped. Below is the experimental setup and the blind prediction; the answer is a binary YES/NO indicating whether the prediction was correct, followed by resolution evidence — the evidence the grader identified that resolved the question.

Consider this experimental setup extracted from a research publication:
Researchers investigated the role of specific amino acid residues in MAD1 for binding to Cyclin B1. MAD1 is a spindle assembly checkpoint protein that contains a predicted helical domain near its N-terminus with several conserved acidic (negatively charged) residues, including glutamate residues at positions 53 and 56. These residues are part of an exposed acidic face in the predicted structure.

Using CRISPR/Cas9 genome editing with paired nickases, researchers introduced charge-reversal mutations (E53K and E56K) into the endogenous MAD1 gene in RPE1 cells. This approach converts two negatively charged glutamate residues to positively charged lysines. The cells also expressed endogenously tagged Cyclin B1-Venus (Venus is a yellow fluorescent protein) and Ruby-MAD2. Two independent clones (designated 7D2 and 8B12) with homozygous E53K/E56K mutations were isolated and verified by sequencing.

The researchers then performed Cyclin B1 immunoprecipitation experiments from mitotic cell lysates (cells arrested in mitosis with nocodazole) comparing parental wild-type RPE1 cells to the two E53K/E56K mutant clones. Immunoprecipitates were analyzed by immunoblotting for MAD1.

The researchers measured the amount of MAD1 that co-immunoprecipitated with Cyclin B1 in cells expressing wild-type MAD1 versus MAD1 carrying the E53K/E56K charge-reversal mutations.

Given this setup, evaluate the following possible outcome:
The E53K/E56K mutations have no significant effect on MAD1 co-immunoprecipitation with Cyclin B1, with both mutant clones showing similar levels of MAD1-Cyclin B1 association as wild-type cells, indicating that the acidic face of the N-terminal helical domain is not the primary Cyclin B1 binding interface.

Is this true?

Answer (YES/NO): NO